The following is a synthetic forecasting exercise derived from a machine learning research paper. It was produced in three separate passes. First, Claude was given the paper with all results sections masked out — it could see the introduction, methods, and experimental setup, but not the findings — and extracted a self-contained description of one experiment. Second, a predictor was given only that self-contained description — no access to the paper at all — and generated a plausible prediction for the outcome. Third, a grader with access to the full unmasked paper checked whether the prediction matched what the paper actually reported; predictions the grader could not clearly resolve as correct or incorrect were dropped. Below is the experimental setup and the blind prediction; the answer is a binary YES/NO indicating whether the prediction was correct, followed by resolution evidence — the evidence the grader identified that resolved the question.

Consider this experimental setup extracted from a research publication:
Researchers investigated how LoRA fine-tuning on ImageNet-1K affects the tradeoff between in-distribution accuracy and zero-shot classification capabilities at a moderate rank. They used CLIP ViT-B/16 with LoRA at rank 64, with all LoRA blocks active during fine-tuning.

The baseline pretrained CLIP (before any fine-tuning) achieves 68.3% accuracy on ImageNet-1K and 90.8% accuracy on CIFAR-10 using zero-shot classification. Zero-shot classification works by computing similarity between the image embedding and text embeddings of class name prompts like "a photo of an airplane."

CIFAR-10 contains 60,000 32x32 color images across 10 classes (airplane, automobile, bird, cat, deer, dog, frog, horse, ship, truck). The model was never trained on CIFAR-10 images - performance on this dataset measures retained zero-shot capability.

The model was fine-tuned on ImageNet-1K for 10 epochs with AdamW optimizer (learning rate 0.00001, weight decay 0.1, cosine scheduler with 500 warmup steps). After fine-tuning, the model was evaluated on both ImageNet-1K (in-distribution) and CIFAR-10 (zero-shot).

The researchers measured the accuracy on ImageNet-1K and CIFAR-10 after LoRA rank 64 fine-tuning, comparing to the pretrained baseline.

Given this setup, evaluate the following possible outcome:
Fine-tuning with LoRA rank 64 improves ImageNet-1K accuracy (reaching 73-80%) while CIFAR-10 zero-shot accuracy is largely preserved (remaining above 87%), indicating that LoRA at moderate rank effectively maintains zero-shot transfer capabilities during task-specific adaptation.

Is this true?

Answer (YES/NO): NO